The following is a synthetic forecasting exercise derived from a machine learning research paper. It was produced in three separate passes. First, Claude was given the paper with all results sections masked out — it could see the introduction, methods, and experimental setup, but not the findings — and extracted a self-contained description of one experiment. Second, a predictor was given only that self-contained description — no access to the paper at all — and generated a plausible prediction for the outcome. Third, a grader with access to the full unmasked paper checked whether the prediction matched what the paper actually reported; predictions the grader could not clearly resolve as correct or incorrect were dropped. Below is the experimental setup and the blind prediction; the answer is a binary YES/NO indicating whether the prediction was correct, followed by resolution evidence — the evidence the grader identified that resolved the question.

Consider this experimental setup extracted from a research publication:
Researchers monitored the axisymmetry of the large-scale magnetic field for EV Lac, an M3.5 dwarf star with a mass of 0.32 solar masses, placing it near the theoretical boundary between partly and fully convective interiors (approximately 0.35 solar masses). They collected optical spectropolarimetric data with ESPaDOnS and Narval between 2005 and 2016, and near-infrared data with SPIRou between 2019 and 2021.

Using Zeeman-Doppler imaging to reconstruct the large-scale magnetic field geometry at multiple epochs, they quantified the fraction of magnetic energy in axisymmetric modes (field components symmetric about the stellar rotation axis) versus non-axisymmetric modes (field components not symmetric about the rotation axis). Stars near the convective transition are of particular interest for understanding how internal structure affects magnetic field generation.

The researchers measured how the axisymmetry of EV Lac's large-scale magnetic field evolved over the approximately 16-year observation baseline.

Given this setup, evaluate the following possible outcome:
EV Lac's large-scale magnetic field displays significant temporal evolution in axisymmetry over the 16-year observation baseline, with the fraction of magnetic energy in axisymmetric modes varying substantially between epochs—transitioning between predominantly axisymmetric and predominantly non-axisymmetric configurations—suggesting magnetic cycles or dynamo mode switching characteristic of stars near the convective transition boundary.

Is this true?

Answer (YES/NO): NO